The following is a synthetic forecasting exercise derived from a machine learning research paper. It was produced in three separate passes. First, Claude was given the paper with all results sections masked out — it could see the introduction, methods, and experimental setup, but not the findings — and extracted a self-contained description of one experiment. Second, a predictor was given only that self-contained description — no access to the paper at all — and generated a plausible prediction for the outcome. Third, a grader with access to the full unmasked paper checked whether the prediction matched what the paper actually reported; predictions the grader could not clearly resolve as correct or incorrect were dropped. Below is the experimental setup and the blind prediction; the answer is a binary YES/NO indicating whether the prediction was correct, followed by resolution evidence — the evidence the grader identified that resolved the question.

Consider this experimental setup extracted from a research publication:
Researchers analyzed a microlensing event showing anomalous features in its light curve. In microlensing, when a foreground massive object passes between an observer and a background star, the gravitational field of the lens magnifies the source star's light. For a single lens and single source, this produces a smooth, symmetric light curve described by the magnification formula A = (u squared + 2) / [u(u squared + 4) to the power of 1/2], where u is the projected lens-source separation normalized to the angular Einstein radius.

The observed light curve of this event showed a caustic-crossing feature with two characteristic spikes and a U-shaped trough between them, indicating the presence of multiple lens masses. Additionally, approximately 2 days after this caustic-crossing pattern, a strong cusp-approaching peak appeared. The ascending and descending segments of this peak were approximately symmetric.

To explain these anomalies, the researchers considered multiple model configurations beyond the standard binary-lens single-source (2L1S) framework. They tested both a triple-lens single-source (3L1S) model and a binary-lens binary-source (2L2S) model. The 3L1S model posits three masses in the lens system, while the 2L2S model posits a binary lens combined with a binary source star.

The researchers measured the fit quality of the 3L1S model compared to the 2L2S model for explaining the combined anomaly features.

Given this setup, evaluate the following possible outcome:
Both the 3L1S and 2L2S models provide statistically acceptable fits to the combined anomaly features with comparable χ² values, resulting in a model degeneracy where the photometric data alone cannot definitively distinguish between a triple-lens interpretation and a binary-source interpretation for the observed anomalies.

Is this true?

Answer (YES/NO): NO